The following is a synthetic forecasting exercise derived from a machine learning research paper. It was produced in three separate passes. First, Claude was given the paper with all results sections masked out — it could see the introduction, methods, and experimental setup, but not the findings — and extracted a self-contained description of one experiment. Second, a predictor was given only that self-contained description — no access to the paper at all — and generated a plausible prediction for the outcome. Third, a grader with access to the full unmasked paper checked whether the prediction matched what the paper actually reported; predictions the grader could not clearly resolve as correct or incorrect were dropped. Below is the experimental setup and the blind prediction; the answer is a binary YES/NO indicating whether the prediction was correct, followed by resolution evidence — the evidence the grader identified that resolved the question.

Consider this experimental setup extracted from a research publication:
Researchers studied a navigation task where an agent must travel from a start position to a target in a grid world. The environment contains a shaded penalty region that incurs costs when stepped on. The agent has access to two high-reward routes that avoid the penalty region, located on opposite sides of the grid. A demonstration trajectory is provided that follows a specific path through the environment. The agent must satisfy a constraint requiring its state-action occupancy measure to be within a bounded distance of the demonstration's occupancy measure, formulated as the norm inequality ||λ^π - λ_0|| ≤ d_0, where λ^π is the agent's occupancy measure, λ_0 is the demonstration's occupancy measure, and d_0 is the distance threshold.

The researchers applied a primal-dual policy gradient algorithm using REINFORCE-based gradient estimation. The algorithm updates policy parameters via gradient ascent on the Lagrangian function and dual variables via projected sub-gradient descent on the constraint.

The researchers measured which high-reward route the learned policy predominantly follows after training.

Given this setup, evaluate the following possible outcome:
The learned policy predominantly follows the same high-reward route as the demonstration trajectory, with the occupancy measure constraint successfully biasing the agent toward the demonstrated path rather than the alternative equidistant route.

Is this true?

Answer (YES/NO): YES